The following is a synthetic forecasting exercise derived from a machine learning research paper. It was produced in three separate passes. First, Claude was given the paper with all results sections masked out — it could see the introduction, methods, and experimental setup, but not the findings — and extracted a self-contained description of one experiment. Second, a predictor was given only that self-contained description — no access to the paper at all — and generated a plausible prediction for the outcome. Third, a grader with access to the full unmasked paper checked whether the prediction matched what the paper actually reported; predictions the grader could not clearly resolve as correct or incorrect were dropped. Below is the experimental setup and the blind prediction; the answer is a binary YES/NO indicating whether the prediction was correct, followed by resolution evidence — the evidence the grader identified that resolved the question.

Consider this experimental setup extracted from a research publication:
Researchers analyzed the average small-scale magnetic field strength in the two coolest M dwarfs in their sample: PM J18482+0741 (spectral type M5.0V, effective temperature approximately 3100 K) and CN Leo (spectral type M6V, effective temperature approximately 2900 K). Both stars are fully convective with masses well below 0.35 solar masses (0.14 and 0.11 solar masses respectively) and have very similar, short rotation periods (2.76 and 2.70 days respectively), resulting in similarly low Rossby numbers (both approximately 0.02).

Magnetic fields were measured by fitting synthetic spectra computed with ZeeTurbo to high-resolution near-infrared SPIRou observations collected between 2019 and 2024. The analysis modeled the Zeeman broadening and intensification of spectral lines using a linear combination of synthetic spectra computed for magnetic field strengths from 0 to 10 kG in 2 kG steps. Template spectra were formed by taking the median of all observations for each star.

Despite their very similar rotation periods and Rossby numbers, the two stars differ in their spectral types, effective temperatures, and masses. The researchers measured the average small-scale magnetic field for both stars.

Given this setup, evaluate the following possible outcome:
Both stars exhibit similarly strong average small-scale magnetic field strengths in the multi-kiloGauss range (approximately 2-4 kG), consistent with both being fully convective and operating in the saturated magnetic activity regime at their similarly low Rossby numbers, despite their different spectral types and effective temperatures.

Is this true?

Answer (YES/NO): NO